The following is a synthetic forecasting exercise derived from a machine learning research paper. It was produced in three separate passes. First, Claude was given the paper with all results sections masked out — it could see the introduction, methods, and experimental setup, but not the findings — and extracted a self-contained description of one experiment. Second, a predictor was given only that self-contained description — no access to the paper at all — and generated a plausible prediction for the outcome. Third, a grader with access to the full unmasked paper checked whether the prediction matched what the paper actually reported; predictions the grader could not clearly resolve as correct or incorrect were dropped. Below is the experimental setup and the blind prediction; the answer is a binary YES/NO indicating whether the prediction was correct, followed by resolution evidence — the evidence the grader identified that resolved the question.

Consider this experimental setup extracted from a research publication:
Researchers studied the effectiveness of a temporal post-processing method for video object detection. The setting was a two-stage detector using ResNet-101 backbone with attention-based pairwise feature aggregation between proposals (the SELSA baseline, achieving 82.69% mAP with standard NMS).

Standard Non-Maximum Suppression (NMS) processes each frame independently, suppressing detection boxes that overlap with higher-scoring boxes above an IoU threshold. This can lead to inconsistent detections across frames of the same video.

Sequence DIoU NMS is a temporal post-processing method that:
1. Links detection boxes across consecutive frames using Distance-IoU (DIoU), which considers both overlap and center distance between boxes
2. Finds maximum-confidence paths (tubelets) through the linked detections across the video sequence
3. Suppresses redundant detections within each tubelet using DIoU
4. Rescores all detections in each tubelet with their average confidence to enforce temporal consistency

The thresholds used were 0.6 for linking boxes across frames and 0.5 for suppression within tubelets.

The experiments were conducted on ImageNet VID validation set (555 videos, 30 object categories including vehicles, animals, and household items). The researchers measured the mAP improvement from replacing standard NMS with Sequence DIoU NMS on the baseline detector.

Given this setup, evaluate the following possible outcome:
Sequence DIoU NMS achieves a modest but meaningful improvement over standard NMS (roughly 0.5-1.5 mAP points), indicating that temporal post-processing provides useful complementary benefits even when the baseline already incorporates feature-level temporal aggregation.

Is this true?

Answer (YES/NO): YES